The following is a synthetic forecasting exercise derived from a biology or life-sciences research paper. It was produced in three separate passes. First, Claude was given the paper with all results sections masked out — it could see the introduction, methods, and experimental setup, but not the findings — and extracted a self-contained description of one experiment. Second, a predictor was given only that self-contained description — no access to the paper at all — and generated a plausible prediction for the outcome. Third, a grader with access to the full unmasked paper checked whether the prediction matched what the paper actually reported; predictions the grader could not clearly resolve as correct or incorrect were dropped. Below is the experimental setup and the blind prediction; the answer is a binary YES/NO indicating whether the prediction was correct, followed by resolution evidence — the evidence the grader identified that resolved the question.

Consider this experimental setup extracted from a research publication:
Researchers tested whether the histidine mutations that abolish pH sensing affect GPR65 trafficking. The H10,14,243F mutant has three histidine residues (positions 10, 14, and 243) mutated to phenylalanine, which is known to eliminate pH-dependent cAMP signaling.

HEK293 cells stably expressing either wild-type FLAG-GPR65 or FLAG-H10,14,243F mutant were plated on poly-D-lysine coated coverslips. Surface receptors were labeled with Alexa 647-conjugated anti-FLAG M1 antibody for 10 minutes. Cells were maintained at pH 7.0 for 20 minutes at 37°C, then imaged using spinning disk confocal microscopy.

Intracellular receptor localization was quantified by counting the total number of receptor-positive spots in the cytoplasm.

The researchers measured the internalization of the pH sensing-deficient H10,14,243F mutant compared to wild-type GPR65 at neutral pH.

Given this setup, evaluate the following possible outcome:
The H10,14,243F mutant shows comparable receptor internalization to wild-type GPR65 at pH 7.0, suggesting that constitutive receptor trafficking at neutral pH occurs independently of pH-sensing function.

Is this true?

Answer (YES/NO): YES